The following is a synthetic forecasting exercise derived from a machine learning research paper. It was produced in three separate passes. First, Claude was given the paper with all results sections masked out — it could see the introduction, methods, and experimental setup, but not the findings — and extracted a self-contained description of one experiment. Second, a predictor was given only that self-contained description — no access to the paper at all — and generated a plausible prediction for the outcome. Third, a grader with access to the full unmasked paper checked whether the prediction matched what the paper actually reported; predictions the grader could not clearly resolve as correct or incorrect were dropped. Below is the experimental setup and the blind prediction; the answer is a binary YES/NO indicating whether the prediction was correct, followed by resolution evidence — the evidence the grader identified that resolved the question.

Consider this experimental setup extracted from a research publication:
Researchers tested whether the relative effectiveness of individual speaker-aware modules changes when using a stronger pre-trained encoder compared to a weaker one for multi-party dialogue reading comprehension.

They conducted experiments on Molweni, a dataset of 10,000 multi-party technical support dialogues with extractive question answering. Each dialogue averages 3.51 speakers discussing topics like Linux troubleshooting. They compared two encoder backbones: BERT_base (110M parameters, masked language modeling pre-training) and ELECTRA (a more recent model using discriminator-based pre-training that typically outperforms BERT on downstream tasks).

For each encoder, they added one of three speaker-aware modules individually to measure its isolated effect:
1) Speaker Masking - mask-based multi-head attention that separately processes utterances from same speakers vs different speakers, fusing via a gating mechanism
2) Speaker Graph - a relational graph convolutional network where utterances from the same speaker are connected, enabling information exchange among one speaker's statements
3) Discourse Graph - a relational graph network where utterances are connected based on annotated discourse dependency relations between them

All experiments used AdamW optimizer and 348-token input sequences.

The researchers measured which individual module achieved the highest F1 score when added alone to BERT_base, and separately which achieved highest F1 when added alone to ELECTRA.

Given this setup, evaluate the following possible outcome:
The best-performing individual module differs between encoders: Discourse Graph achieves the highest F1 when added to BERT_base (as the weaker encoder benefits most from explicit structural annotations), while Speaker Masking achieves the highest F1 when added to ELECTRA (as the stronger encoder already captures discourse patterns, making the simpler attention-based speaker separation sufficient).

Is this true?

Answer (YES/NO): NO